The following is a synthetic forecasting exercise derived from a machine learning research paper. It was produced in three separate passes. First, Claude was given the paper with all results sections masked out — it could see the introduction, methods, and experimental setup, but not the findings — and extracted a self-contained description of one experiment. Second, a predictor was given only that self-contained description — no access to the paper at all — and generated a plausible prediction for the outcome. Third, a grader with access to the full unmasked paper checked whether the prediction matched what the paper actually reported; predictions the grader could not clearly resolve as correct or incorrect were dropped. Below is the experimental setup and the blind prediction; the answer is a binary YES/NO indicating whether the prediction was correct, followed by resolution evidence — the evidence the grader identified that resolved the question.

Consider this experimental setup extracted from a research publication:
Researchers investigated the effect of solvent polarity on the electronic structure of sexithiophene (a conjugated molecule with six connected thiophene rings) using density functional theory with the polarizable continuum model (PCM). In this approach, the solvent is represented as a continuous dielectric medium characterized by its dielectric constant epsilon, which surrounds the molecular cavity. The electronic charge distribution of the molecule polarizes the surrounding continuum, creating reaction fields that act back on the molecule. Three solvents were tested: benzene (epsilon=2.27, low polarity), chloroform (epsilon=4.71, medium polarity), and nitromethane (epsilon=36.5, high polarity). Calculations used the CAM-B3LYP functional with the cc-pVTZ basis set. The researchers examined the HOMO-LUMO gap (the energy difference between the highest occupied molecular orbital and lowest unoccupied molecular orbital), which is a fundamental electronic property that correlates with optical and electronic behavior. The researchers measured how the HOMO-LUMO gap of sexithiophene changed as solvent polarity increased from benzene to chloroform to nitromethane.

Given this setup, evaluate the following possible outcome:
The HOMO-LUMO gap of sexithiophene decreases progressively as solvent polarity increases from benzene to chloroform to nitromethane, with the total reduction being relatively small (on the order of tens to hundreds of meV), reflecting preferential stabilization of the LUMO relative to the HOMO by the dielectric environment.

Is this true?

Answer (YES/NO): NO